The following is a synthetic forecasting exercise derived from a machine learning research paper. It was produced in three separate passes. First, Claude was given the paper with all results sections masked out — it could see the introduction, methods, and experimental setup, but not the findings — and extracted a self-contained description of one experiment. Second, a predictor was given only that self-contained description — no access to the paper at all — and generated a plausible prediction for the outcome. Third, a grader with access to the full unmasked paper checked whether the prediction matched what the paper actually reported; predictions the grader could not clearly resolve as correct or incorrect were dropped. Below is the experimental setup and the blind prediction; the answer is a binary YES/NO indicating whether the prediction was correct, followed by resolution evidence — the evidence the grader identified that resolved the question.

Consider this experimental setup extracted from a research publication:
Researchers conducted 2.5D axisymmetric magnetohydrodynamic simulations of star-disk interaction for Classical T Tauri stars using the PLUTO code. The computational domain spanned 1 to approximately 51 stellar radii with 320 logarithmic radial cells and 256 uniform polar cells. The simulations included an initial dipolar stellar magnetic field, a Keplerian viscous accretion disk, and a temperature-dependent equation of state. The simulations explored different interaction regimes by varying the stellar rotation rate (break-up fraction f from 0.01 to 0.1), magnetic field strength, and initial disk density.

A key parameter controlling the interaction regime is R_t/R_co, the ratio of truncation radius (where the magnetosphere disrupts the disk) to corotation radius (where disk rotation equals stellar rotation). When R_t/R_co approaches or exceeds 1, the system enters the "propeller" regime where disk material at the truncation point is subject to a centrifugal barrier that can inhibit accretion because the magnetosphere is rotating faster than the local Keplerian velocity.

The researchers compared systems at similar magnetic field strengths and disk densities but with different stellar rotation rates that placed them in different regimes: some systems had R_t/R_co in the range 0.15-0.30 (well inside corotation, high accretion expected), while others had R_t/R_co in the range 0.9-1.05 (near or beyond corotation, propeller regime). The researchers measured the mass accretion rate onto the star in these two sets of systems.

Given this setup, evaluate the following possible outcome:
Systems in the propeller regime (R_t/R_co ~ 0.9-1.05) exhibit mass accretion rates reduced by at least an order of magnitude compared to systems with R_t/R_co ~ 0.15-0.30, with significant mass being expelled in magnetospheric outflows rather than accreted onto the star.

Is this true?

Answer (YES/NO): YES